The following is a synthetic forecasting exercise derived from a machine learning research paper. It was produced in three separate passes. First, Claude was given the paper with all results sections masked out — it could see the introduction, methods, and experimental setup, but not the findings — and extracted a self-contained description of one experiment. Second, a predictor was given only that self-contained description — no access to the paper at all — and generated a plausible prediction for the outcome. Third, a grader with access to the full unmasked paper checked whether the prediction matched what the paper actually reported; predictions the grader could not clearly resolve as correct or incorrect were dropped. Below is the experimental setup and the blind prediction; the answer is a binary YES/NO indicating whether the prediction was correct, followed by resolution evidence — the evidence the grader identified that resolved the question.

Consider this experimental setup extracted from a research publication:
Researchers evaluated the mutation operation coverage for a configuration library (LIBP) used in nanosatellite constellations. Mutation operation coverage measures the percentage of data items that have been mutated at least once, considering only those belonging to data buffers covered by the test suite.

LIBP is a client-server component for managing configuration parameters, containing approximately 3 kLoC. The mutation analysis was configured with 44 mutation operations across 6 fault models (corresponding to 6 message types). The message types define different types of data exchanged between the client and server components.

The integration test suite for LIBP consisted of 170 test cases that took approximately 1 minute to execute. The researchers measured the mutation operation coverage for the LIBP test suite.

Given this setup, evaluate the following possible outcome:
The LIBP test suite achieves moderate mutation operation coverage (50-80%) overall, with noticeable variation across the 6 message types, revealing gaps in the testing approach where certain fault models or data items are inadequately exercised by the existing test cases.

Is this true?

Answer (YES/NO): NO